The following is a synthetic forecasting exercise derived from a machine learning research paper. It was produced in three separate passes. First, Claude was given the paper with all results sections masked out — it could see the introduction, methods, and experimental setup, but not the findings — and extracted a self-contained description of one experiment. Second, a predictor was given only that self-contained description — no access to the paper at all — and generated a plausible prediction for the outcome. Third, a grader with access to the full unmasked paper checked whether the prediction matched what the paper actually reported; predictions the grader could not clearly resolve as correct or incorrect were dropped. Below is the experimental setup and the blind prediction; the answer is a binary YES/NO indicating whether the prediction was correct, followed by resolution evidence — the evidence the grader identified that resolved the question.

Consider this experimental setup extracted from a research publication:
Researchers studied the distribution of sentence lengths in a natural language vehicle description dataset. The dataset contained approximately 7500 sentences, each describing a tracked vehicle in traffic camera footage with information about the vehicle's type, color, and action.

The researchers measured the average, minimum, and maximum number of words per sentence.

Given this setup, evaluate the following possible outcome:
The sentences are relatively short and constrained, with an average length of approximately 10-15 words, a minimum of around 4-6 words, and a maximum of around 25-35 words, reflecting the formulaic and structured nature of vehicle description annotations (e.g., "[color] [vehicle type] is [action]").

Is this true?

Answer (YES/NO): NO